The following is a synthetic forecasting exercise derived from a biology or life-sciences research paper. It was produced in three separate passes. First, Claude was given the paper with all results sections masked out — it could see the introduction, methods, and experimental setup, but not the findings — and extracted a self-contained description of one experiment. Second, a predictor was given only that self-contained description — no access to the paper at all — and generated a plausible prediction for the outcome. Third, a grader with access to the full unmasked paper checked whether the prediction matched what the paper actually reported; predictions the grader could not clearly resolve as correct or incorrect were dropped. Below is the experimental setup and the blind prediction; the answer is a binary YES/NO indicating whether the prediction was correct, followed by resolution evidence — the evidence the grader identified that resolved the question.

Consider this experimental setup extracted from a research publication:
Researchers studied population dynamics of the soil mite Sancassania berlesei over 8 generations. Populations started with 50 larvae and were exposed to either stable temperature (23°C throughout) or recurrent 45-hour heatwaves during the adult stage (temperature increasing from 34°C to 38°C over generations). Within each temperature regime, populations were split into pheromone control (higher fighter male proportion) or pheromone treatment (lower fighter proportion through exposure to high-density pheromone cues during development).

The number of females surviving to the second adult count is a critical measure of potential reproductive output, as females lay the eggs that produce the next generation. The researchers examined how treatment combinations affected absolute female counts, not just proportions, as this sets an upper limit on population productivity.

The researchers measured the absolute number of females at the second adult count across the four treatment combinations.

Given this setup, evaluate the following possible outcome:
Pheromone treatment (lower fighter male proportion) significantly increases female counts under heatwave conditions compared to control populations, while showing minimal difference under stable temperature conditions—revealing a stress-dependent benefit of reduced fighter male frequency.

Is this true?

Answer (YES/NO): NO